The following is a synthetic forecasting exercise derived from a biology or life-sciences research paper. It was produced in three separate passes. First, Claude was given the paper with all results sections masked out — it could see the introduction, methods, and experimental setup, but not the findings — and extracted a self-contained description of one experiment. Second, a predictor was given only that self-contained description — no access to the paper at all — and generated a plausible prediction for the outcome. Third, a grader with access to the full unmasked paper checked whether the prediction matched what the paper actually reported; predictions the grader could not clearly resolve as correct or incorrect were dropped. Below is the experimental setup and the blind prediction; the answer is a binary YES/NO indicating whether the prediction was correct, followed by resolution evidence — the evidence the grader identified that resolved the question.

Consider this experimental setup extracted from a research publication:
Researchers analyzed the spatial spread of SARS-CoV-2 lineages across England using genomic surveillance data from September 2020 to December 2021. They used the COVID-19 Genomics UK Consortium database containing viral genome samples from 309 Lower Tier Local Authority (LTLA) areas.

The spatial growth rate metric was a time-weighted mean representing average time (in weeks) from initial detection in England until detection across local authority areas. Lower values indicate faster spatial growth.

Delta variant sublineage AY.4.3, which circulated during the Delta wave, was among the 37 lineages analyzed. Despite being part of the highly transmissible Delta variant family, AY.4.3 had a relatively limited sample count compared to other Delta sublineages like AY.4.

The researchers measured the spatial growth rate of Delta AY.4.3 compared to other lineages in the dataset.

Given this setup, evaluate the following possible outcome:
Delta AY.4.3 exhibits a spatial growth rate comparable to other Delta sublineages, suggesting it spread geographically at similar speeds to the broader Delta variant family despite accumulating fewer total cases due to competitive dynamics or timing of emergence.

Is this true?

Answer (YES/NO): NO